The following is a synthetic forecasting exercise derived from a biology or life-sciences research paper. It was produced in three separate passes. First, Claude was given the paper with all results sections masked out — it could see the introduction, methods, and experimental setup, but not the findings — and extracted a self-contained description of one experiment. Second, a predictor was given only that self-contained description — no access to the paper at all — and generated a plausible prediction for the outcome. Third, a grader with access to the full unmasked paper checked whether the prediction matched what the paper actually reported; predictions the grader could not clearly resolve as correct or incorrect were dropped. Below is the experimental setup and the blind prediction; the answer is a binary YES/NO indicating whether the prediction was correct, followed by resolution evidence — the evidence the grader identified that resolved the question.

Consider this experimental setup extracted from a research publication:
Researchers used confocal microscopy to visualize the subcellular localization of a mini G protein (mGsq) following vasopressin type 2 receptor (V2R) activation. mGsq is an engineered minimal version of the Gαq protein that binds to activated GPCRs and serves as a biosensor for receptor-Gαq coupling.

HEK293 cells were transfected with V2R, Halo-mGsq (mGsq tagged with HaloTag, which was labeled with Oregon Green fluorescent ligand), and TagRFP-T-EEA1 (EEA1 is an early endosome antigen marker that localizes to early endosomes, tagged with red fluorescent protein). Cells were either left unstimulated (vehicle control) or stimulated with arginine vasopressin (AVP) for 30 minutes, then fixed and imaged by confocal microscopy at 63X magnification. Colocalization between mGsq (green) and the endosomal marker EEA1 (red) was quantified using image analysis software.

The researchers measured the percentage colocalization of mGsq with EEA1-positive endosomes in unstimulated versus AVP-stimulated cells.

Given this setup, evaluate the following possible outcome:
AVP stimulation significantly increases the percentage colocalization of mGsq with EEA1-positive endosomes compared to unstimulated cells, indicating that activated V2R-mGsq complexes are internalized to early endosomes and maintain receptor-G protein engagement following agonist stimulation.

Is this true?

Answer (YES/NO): YES